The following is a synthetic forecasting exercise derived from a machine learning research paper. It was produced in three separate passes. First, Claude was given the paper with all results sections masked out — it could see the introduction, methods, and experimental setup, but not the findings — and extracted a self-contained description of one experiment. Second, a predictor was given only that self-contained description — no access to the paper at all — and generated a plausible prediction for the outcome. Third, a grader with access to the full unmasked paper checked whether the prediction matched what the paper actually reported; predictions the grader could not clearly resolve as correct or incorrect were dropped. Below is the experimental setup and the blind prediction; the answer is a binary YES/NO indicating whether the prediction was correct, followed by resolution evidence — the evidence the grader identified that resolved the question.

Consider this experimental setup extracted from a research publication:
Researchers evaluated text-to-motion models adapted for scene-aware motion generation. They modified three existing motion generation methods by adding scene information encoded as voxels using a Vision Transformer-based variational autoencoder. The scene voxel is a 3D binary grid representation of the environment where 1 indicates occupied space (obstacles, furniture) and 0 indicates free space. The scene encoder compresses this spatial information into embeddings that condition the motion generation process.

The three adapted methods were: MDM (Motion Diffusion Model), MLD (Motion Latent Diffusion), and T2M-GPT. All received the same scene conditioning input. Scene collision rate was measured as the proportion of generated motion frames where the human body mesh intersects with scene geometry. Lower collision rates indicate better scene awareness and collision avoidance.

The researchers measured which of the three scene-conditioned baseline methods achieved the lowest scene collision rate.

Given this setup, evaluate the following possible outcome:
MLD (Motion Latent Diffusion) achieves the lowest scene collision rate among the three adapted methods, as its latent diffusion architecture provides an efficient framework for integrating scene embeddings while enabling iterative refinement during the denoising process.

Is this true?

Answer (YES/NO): NO